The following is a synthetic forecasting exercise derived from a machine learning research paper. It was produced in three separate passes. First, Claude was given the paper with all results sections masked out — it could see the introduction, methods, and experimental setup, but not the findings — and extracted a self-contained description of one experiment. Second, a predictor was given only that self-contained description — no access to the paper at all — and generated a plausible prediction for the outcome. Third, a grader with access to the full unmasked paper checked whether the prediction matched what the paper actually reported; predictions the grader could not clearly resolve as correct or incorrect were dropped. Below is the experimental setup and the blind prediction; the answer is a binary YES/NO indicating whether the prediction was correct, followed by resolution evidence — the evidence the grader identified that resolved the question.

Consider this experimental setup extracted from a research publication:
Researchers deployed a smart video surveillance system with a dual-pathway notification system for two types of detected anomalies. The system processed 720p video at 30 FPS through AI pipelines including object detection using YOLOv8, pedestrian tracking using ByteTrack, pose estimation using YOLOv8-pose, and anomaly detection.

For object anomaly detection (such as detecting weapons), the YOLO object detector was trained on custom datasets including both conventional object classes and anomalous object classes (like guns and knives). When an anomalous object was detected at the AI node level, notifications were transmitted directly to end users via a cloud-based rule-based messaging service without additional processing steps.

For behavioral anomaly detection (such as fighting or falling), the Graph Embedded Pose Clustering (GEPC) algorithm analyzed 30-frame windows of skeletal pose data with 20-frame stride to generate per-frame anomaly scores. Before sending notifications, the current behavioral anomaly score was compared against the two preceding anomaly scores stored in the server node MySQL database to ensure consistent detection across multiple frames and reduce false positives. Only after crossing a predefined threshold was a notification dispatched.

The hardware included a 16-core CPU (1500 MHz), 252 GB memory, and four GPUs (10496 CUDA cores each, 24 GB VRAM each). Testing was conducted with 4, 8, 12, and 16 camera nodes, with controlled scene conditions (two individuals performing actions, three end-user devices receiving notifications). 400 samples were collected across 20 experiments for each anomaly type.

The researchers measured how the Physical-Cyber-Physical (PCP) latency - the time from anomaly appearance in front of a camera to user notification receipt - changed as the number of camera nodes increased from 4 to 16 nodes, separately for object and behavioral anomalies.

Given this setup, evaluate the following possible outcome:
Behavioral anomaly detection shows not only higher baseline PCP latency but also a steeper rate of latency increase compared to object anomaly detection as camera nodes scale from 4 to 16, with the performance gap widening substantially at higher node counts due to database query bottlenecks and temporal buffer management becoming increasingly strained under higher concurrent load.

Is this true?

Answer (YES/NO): NO